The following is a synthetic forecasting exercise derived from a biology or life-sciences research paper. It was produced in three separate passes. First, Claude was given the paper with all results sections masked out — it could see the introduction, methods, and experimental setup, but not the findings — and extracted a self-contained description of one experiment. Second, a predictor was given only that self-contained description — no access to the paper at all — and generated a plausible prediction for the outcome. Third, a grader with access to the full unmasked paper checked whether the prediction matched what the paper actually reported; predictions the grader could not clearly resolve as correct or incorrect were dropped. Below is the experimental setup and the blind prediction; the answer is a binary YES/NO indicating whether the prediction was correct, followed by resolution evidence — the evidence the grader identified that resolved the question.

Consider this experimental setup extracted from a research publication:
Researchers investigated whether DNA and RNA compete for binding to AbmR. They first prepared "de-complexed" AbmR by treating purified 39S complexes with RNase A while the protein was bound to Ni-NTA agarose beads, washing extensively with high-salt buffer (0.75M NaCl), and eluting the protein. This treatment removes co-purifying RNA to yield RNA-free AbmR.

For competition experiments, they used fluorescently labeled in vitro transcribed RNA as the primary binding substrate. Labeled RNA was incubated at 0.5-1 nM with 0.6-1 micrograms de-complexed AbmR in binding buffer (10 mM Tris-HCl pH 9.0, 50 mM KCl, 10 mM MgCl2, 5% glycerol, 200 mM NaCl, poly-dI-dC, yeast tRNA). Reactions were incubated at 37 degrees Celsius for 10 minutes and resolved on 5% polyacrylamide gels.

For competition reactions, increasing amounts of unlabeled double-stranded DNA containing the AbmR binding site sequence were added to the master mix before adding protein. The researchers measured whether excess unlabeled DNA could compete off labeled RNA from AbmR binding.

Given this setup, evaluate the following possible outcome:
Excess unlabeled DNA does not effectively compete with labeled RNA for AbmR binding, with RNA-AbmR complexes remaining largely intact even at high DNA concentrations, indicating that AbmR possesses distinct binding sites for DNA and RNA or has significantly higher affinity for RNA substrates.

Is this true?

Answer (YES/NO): NO